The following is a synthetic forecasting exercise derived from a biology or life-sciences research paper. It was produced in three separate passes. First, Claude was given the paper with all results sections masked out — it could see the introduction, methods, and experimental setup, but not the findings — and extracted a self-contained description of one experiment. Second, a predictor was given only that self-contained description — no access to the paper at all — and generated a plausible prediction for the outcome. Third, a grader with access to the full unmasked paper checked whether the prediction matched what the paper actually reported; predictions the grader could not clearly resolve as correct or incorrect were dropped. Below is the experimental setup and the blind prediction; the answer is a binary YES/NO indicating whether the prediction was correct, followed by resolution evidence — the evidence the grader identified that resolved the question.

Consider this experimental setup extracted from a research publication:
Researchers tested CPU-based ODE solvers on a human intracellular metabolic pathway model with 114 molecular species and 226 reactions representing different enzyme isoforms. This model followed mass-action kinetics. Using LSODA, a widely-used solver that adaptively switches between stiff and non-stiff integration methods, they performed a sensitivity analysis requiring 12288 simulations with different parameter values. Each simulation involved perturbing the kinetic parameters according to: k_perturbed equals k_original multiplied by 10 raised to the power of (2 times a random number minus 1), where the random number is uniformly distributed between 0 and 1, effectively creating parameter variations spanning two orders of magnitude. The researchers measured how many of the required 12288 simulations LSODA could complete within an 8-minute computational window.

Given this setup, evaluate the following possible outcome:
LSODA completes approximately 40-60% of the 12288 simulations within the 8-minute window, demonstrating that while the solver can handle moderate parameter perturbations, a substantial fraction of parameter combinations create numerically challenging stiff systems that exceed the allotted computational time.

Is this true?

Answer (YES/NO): NO